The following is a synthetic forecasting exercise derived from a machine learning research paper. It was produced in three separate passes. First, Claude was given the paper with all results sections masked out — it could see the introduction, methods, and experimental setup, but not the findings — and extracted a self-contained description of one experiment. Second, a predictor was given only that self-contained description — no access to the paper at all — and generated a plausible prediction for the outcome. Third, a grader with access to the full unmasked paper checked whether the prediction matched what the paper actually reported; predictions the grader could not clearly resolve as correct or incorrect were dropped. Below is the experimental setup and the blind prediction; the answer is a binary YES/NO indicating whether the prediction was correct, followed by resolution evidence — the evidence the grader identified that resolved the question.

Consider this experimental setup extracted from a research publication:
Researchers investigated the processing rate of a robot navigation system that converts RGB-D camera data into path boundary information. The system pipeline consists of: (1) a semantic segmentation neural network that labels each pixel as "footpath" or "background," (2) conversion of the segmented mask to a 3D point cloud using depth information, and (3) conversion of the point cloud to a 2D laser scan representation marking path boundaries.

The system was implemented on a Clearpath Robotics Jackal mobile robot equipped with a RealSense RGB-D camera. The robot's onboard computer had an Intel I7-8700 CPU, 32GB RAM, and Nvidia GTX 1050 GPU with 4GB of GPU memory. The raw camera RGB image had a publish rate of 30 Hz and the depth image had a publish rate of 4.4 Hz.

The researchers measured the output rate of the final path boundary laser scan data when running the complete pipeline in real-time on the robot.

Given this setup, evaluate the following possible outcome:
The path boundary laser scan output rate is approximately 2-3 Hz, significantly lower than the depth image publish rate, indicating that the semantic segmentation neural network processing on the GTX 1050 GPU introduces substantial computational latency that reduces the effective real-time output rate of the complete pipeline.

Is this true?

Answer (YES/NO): NO